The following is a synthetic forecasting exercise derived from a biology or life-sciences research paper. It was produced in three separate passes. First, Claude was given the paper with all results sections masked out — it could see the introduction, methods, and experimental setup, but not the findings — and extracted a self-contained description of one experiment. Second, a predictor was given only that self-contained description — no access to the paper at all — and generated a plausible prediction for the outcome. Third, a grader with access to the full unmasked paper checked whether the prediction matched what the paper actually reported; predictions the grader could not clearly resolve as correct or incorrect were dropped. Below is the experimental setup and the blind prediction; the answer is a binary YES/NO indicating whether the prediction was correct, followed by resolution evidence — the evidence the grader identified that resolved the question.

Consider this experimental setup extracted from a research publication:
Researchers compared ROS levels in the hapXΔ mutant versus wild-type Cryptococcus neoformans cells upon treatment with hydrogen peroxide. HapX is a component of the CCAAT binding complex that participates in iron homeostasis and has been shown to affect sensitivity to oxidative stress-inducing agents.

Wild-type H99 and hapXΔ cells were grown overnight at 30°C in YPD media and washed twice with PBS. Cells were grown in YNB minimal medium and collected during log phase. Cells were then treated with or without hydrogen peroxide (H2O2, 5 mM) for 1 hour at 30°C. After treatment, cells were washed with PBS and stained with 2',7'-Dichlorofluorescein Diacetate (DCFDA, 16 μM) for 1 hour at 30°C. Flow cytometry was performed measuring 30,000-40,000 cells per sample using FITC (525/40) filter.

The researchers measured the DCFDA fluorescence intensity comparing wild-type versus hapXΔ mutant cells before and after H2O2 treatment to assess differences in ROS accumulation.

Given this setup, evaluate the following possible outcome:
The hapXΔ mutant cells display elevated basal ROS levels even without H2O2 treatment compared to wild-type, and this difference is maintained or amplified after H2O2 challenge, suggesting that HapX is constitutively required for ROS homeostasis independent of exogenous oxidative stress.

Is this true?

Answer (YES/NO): NO